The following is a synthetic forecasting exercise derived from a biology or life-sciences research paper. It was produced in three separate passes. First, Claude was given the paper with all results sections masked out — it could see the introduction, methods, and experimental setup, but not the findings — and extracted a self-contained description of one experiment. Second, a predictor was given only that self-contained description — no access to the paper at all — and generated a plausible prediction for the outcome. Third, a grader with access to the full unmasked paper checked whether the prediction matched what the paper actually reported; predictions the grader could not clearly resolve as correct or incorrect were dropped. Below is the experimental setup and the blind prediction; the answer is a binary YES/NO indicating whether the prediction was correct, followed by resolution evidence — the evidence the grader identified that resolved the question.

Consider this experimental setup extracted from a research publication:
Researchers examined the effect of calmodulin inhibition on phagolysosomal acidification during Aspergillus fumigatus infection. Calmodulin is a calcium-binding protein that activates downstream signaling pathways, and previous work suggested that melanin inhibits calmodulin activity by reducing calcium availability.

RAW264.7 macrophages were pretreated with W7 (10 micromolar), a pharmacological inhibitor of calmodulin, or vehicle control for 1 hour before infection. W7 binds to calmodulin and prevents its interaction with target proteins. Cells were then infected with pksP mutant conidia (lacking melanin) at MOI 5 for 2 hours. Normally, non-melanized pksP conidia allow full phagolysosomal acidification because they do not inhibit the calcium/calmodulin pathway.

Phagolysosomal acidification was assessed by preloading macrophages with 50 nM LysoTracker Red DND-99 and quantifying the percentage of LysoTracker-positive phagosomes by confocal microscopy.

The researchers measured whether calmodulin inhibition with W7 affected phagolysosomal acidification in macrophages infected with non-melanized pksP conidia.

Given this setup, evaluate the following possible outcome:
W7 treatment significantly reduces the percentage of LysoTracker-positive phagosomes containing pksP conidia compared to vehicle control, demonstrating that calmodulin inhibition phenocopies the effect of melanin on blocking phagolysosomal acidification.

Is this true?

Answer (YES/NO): YES